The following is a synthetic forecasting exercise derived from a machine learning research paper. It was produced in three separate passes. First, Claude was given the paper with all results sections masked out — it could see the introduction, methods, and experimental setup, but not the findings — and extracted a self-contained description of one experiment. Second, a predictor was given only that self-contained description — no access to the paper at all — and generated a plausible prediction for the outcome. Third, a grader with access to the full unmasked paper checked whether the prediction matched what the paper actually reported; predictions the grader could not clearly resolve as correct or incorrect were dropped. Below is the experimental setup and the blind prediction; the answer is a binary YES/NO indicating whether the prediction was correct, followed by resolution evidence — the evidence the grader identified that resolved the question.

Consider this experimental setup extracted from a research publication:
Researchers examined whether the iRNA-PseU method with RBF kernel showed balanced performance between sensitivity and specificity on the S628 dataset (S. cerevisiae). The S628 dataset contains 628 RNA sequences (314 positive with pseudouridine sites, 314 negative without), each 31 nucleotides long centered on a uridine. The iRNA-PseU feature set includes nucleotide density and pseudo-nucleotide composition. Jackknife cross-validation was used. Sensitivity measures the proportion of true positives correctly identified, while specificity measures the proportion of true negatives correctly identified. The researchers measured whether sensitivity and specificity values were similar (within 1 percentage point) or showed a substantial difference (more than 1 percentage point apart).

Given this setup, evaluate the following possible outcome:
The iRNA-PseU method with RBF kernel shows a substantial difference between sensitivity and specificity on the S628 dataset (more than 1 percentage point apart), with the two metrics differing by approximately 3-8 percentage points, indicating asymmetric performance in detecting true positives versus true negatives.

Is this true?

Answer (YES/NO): NO